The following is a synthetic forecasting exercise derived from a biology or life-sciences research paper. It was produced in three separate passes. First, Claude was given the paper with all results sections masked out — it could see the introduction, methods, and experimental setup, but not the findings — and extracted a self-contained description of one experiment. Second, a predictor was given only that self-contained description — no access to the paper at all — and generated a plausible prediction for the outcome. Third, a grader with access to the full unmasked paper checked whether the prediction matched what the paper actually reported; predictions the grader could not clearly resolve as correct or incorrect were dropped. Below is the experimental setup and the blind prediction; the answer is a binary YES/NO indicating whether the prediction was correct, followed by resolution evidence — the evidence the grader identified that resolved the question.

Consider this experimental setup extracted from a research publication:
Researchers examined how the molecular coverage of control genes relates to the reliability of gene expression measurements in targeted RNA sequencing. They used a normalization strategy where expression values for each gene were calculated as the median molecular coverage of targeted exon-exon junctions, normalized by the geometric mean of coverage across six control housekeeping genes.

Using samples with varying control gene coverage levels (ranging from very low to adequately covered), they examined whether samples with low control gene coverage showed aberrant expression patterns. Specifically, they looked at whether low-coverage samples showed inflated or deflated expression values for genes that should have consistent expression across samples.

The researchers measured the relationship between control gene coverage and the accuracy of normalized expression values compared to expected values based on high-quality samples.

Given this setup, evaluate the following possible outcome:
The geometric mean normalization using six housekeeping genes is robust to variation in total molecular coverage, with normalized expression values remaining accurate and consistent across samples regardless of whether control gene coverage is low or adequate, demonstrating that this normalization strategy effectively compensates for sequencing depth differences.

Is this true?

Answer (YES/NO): YES